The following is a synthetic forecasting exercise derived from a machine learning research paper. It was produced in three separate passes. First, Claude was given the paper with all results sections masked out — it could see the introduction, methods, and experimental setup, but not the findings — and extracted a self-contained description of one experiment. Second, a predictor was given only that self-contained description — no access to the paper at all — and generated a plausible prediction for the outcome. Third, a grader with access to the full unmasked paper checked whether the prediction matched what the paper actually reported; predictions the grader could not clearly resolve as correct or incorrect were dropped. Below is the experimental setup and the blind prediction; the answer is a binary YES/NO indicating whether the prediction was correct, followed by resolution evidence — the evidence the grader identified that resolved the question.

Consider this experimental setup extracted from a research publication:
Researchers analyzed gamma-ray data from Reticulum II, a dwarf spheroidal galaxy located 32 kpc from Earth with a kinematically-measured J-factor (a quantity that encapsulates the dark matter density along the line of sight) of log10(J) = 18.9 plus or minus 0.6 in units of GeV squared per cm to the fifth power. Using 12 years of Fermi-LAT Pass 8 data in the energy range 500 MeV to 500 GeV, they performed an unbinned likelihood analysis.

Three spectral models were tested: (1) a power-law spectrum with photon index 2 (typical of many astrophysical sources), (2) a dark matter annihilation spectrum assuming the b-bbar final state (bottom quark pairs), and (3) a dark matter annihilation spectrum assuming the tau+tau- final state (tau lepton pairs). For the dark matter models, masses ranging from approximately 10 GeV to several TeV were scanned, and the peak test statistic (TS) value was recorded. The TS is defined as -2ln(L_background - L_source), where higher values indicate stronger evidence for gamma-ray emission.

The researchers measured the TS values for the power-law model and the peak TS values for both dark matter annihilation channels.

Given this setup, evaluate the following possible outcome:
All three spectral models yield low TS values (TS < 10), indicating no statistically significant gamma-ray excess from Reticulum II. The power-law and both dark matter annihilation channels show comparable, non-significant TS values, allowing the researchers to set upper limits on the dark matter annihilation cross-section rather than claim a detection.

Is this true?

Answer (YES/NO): NO